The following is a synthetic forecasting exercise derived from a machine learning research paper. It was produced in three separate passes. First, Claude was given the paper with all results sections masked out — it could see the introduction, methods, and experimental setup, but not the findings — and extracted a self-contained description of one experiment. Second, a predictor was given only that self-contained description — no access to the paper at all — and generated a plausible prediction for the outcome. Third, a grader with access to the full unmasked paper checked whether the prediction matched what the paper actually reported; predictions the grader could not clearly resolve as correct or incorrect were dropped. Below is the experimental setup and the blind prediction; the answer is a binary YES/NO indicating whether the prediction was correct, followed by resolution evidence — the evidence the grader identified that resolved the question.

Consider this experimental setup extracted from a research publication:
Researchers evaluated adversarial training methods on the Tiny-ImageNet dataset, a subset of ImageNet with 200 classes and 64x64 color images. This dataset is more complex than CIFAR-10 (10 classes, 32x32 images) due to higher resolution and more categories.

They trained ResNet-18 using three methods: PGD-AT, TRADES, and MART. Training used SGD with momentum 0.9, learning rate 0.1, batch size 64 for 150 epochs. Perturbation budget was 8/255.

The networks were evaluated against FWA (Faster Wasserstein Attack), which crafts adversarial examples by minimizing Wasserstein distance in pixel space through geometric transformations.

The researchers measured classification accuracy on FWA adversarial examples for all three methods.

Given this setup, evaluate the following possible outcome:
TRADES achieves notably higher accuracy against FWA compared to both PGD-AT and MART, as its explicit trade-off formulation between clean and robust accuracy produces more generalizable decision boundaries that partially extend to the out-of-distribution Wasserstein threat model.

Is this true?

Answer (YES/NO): NO